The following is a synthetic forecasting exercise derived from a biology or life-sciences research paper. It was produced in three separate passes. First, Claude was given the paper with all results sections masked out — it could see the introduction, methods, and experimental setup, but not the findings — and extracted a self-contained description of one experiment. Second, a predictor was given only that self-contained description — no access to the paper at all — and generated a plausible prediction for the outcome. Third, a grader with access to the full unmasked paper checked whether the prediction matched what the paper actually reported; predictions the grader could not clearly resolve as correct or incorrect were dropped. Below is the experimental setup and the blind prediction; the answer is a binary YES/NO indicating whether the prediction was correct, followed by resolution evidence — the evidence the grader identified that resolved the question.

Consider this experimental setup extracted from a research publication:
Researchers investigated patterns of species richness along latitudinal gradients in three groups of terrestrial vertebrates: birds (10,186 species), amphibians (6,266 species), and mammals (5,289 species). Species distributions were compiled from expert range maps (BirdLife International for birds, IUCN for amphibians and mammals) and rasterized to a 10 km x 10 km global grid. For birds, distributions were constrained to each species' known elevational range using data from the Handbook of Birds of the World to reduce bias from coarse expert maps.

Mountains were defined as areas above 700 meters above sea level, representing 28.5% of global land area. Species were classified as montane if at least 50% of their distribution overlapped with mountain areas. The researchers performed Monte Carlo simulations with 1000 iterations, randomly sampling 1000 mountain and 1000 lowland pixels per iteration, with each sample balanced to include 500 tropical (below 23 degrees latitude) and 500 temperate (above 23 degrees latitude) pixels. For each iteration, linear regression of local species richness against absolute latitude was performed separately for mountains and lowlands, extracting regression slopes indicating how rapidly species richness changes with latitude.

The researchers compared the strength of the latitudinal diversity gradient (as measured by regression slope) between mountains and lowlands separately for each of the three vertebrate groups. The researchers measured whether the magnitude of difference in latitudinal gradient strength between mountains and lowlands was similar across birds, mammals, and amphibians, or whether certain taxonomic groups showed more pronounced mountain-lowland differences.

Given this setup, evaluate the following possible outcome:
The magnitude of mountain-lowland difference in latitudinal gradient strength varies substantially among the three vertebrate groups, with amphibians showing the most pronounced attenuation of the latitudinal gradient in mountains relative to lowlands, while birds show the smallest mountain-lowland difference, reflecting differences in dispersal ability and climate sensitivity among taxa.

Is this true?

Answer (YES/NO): NO